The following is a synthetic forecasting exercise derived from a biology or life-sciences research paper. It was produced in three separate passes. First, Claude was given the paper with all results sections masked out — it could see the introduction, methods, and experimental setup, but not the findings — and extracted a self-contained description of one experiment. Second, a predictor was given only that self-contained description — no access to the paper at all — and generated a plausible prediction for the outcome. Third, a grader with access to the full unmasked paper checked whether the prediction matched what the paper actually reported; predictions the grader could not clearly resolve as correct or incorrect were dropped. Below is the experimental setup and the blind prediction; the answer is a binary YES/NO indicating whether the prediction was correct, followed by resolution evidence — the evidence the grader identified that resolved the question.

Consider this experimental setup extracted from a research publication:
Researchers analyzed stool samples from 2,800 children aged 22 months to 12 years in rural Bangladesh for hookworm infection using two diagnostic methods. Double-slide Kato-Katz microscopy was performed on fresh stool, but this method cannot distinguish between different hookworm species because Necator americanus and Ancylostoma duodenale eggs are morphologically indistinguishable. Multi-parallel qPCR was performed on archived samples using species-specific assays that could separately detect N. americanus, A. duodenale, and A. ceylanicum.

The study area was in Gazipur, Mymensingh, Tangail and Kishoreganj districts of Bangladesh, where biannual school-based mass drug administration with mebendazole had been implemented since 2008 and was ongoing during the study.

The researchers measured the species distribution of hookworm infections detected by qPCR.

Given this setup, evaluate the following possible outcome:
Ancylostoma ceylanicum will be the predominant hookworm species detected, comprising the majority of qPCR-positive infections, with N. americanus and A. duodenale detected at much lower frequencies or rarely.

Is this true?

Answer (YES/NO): NO